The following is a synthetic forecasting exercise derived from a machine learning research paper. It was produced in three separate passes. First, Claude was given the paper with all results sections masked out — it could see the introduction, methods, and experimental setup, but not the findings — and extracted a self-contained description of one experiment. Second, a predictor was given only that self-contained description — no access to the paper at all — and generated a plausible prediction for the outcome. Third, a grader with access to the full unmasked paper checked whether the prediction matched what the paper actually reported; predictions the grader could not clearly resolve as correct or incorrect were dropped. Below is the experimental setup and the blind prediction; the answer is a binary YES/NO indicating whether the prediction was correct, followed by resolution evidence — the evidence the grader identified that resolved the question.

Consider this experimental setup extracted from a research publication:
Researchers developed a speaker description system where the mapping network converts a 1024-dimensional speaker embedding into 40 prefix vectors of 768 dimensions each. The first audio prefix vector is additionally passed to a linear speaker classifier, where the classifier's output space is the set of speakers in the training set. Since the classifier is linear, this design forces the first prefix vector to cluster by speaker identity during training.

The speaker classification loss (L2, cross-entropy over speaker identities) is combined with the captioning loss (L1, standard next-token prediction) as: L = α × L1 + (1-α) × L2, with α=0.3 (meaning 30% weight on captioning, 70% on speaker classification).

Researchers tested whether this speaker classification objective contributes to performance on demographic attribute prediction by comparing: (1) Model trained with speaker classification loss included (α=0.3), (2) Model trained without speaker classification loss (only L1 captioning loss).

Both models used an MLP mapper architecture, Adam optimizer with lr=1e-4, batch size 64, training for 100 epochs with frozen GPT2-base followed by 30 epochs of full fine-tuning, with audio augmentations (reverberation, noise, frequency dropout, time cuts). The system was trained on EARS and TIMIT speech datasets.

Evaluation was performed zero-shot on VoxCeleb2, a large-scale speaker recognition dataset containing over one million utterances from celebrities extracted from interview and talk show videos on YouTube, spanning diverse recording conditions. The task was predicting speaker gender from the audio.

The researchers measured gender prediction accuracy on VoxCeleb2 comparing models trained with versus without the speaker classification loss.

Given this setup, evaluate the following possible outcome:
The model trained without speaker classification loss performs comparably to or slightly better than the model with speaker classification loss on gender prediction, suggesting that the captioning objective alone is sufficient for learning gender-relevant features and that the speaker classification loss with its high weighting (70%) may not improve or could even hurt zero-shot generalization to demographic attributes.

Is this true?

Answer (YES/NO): NO